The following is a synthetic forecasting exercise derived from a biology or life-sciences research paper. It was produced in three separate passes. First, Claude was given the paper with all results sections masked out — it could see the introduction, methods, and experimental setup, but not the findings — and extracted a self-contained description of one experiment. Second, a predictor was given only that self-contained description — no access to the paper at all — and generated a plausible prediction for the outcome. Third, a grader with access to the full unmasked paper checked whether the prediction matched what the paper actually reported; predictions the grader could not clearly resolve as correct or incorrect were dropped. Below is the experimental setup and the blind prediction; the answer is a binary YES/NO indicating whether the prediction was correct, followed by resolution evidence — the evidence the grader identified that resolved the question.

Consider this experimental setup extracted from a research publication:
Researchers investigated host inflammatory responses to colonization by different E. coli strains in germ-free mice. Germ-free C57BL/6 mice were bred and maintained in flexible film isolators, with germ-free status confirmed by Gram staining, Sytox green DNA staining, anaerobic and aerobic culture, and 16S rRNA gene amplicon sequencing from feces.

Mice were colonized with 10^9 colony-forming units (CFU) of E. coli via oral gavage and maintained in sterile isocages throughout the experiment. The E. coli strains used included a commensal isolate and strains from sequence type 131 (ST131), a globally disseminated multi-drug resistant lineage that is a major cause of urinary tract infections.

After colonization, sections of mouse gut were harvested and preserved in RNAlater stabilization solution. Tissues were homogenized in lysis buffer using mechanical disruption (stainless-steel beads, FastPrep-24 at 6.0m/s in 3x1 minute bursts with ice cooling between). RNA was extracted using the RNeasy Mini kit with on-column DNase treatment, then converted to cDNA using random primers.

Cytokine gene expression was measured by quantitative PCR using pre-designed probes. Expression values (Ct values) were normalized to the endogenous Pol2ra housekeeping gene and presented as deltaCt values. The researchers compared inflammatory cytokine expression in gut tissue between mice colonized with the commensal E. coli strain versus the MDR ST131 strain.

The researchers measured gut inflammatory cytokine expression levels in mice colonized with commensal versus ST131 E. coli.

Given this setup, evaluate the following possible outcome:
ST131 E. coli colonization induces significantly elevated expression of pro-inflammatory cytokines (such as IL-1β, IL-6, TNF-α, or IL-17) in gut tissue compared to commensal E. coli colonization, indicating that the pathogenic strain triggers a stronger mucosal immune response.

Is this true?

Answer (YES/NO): YES